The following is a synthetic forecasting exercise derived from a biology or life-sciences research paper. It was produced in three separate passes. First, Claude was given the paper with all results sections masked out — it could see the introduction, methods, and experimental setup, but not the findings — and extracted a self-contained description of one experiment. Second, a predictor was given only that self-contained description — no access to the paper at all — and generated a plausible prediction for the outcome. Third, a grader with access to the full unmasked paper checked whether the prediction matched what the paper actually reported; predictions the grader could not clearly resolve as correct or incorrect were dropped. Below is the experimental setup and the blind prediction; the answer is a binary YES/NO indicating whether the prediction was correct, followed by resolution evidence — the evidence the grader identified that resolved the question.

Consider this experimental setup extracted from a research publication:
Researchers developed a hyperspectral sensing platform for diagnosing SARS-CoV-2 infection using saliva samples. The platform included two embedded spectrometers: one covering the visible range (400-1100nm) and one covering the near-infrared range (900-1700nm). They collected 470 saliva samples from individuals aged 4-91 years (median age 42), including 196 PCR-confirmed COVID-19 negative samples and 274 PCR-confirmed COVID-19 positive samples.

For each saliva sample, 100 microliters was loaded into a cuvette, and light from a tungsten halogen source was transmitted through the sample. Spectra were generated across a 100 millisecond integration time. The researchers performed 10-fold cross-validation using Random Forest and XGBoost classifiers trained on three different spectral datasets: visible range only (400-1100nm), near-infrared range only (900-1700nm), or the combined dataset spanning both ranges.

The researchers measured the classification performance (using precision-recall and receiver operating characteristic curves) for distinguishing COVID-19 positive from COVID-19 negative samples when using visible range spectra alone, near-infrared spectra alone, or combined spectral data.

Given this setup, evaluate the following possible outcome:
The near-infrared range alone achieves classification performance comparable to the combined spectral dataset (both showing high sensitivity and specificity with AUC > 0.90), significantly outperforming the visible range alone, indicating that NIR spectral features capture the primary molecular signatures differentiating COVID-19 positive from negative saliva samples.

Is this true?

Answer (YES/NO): NO